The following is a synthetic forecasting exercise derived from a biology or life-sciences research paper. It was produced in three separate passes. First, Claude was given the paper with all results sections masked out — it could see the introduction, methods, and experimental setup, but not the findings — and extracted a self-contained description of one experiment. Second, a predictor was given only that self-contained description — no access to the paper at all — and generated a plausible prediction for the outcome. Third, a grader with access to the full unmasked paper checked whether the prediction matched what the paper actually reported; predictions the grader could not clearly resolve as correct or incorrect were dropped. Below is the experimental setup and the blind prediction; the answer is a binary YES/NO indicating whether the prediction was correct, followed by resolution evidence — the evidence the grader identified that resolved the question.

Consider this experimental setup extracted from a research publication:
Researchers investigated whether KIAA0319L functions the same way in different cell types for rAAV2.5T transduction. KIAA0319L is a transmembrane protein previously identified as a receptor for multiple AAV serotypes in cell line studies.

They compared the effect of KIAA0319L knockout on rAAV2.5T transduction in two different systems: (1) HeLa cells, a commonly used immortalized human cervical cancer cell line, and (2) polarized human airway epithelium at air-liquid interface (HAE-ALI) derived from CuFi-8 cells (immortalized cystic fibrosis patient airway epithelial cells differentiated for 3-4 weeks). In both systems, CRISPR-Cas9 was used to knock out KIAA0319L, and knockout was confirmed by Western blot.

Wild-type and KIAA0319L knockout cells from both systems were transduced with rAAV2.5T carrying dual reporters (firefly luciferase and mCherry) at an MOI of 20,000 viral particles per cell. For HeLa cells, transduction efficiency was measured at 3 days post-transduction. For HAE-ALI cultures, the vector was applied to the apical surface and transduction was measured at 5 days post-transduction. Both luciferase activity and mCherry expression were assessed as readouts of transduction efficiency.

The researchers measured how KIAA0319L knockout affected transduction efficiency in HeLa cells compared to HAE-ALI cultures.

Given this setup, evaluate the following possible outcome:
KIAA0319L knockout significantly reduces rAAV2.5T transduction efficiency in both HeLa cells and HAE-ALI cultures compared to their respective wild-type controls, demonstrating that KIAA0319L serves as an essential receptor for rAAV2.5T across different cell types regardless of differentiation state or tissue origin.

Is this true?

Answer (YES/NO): NO